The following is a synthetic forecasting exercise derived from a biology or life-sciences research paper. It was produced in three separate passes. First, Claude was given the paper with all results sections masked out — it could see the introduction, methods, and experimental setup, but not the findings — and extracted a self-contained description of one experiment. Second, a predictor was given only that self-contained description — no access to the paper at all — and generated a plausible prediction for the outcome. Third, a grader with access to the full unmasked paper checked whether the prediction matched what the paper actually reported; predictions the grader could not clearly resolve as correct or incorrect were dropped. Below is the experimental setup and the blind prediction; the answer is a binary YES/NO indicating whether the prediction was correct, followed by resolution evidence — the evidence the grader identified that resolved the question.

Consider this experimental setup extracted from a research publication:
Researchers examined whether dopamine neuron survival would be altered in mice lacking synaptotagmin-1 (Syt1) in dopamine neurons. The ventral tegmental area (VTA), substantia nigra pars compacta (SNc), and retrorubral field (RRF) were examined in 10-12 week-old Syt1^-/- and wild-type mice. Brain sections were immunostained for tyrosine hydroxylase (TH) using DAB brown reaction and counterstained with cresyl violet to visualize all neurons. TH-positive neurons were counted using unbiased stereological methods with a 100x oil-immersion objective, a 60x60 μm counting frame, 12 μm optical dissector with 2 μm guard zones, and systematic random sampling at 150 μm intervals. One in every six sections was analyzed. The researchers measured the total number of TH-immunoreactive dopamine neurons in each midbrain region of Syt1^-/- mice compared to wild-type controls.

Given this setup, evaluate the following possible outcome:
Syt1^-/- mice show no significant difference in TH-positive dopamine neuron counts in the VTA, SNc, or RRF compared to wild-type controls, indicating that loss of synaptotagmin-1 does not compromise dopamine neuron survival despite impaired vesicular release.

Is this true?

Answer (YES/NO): YES